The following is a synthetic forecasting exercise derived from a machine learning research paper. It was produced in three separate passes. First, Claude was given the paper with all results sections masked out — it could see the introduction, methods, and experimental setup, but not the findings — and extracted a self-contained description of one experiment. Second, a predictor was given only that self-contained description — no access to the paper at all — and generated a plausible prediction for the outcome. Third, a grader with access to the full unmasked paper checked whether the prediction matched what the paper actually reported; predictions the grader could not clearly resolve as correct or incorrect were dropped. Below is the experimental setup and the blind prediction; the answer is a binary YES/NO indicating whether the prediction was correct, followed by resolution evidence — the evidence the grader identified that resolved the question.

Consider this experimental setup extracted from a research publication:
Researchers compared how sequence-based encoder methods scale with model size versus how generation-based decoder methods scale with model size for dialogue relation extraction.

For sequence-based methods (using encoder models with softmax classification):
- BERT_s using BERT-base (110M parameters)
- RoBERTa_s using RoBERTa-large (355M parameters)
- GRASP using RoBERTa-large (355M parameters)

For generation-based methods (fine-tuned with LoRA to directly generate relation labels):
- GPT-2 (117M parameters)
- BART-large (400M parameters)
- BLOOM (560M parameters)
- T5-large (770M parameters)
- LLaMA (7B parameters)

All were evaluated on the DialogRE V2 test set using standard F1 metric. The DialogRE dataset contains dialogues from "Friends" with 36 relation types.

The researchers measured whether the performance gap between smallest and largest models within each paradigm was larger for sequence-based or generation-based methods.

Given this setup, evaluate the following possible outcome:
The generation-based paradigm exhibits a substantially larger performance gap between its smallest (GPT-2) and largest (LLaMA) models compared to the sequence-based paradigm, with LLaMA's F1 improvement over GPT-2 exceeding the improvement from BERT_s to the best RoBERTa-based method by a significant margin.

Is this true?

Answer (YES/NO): YES